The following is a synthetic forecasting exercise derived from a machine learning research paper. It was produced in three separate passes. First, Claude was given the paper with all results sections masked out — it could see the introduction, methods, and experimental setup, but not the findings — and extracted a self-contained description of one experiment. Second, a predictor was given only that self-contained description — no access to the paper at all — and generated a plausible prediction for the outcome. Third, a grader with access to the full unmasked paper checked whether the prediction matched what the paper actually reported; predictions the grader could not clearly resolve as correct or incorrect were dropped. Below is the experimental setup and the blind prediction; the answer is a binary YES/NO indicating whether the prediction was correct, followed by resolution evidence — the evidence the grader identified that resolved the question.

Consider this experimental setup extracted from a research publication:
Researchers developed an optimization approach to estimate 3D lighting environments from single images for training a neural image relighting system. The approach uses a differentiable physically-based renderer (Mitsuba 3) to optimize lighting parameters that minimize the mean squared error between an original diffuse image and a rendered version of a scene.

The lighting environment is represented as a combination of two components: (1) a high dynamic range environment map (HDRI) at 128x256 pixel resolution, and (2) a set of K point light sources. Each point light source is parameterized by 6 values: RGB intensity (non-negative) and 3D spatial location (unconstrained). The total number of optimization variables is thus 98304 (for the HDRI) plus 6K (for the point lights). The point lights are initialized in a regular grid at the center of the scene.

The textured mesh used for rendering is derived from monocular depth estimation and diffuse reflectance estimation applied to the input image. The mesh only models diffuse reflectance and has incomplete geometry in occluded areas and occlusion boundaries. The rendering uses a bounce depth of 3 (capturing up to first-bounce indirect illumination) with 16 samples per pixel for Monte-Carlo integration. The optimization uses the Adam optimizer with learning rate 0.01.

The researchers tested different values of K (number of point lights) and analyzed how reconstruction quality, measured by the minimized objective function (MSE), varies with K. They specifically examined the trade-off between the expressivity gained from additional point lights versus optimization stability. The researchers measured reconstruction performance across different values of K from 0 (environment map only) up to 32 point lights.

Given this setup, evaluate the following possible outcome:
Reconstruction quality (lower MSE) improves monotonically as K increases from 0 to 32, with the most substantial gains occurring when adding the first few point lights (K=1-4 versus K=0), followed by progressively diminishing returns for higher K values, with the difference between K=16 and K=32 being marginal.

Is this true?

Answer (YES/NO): NO